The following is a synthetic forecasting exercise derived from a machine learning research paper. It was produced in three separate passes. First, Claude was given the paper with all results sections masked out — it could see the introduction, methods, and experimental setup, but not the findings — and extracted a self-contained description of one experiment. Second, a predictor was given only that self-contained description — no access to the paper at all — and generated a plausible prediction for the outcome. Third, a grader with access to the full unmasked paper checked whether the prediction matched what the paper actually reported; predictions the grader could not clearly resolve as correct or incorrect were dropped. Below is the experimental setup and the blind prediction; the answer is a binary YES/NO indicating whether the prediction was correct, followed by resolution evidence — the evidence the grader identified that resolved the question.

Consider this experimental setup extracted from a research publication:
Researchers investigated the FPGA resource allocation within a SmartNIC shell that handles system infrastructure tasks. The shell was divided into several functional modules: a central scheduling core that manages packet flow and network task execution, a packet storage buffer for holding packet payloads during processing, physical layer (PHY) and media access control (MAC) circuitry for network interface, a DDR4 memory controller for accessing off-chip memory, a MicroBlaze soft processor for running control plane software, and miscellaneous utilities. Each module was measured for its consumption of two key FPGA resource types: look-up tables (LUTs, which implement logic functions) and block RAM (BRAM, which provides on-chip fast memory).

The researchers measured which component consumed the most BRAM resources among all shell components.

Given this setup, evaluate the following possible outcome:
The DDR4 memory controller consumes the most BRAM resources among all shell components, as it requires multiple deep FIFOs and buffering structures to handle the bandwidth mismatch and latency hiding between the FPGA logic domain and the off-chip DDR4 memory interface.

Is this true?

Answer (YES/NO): NO